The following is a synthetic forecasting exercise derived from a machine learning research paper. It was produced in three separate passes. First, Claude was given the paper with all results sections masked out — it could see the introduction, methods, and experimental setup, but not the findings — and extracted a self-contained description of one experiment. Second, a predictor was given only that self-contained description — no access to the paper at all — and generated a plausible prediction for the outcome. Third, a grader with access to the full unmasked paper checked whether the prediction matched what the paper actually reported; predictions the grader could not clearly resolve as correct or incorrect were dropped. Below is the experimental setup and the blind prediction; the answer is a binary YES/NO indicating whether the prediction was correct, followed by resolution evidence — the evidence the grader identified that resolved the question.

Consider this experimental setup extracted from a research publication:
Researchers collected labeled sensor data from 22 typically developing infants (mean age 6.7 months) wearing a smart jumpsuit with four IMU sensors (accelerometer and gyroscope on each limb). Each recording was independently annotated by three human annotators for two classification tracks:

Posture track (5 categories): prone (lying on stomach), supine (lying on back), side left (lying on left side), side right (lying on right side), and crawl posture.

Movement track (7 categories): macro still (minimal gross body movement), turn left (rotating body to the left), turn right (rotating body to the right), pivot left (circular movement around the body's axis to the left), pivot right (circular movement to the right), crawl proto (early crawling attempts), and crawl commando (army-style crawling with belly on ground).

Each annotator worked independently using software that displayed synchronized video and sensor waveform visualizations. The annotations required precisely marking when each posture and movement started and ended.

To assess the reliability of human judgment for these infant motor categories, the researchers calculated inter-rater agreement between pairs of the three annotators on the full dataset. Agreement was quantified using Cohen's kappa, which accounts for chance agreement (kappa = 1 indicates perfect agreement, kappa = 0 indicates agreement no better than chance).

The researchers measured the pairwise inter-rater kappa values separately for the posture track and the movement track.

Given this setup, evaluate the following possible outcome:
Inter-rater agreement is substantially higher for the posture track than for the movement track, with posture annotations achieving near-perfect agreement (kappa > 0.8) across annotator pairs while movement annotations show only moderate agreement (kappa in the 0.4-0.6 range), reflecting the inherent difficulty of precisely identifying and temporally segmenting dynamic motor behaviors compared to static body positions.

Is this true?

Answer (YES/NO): YES